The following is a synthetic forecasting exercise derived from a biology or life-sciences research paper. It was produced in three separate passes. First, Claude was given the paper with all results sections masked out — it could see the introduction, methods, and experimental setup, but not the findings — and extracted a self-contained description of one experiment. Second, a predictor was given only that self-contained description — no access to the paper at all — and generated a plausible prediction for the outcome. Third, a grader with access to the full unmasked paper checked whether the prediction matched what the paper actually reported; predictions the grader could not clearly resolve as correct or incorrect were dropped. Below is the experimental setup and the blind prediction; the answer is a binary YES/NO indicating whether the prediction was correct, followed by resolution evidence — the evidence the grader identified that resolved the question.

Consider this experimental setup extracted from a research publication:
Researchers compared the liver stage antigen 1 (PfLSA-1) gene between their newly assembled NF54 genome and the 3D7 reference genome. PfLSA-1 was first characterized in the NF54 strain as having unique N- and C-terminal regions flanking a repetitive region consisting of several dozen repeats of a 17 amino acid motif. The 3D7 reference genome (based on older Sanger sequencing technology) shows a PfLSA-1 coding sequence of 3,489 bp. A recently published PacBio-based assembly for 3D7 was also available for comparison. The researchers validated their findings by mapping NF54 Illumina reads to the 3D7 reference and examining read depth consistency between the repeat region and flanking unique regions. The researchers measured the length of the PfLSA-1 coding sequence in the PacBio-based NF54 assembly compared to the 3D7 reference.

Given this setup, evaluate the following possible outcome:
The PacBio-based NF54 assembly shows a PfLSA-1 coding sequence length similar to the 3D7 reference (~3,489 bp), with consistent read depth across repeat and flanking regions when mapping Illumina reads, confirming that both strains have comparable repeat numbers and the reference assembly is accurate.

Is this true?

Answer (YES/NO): NO